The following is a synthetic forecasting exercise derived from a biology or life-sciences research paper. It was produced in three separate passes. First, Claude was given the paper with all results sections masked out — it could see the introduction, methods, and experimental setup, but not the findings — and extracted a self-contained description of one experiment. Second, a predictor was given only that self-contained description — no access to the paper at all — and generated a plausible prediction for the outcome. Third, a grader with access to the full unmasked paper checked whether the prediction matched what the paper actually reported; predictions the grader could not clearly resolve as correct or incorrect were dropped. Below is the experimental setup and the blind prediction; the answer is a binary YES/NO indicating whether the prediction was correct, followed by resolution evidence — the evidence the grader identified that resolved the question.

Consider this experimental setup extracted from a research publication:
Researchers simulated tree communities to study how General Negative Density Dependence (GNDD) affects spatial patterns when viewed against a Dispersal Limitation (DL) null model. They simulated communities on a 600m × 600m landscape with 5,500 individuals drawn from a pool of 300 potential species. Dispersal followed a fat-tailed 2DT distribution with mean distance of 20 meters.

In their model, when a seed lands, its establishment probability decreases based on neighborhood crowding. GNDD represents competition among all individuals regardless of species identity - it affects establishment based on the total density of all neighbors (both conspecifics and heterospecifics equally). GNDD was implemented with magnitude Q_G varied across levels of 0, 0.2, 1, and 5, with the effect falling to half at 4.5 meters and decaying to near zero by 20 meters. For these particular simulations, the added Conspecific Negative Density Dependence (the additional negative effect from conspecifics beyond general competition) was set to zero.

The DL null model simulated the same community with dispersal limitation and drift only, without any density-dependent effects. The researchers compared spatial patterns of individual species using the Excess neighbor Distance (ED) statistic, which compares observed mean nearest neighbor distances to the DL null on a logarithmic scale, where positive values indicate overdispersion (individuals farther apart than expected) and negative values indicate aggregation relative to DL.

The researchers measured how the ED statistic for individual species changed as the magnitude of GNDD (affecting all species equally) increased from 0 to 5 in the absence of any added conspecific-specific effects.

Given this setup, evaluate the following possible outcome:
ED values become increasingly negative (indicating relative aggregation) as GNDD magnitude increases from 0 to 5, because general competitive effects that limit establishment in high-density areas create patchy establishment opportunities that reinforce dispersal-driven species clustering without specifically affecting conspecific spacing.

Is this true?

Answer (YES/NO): NO